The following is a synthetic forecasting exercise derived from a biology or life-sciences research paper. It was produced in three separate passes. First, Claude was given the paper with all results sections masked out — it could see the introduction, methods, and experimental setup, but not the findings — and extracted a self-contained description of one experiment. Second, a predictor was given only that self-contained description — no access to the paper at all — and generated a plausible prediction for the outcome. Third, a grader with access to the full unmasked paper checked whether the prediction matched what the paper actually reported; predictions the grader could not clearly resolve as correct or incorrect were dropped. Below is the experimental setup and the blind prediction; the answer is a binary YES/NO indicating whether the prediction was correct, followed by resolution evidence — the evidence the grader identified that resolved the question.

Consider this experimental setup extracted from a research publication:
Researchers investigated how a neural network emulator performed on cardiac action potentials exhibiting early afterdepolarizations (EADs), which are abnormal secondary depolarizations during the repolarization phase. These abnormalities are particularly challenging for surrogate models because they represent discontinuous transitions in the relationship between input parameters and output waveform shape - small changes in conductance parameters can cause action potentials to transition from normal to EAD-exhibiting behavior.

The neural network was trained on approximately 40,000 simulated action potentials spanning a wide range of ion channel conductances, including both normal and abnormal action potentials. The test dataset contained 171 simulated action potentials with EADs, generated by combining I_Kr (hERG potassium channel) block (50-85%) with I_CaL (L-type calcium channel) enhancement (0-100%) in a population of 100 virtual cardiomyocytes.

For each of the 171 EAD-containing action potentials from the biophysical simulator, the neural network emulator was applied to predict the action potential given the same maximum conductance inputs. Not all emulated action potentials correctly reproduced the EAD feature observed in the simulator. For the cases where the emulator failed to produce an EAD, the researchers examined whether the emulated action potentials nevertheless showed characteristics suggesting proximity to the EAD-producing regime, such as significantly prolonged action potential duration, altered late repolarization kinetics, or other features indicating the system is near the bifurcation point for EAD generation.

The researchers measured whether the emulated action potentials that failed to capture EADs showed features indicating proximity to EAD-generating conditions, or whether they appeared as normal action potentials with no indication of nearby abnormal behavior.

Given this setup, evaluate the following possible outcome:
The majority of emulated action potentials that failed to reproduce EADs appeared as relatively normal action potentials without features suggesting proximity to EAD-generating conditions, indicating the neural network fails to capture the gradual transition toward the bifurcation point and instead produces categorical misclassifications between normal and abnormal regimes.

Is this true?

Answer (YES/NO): NO